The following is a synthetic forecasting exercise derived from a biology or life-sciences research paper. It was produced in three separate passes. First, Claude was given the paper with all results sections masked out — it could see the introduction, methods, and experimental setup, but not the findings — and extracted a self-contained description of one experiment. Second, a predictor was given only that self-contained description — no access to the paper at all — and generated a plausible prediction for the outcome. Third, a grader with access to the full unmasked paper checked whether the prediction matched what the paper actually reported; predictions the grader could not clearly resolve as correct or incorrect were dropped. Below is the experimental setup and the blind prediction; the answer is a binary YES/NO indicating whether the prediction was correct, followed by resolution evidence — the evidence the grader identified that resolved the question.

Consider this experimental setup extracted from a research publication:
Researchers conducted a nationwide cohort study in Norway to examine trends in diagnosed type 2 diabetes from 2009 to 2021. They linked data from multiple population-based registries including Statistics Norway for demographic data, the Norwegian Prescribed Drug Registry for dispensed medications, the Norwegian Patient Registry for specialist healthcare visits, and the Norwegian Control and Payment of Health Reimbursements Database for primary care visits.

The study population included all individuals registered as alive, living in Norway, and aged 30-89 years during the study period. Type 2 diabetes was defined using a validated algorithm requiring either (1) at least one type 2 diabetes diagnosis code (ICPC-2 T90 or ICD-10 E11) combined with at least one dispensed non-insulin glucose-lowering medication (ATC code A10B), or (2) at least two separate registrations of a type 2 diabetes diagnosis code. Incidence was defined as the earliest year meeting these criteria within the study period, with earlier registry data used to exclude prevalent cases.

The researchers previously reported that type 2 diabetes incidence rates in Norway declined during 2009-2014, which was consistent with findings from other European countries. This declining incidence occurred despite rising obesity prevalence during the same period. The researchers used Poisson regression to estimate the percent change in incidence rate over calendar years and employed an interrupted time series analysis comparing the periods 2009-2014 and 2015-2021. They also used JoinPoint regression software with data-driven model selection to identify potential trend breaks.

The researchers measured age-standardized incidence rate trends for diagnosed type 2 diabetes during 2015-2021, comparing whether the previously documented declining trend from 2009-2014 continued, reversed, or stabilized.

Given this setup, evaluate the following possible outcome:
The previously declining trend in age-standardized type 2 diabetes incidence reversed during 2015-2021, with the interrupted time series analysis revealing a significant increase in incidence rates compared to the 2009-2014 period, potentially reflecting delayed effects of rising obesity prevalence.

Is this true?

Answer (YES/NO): NO